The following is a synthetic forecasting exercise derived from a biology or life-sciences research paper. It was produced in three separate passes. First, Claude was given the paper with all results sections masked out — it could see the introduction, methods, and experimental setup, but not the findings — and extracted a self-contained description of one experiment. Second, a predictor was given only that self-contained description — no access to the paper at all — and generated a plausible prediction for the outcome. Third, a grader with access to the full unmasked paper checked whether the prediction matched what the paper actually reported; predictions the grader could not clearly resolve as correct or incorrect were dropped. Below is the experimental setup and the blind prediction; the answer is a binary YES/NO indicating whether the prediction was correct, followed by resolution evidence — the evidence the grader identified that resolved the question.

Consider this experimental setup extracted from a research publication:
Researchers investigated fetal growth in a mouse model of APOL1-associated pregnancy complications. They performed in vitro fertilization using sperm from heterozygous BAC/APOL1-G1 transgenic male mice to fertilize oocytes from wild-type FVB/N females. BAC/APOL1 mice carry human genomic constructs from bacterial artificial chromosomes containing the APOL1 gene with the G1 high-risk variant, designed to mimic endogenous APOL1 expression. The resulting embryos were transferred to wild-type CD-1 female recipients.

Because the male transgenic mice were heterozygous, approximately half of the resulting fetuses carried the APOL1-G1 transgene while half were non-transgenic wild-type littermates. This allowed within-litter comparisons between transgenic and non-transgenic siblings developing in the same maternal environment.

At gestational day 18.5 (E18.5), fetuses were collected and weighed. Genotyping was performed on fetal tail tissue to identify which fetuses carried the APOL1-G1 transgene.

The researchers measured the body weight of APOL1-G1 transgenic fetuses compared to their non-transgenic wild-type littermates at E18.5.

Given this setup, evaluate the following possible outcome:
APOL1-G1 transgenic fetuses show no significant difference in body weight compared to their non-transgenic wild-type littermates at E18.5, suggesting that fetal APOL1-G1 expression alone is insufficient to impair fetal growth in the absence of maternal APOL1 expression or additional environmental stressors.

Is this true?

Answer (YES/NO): NO